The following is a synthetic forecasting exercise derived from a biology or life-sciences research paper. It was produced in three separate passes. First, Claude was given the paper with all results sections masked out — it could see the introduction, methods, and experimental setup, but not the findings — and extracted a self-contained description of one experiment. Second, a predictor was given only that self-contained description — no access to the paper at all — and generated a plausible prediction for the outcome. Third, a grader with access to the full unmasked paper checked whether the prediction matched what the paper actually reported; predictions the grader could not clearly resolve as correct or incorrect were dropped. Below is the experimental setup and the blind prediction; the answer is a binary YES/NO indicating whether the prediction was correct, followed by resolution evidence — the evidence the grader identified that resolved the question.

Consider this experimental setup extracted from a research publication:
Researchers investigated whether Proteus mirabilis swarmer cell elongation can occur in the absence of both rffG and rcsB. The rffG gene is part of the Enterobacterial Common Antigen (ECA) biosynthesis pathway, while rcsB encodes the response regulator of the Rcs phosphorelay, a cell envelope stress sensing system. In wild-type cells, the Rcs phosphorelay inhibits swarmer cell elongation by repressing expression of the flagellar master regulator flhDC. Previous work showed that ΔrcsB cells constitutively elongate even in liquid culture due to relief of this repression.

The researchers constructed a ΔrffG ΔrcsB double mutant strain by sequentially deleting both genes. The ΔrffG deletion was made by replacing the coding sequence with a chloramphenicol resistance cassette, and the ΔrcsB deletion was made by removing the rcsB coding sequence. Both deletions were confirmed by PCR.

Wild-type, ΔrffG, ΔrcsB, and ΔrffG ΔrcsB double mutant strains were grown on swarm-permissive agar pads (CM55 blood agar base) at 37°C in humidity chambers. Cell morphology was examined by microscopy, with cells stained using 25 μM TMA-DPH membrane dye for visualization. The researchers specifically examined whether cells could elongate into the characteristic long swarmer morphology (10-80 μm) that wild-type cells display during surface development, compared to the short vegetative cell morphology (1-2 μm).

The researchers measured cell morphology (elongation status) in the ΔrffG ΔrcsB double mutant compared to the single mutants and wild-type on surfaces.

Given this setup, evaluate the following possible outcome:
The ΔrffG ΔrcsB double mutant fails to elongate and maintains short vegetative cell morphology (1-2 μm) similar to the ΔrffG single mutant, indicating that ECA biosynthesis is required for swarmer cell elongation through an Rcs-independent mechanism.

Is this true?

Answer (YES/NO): NO